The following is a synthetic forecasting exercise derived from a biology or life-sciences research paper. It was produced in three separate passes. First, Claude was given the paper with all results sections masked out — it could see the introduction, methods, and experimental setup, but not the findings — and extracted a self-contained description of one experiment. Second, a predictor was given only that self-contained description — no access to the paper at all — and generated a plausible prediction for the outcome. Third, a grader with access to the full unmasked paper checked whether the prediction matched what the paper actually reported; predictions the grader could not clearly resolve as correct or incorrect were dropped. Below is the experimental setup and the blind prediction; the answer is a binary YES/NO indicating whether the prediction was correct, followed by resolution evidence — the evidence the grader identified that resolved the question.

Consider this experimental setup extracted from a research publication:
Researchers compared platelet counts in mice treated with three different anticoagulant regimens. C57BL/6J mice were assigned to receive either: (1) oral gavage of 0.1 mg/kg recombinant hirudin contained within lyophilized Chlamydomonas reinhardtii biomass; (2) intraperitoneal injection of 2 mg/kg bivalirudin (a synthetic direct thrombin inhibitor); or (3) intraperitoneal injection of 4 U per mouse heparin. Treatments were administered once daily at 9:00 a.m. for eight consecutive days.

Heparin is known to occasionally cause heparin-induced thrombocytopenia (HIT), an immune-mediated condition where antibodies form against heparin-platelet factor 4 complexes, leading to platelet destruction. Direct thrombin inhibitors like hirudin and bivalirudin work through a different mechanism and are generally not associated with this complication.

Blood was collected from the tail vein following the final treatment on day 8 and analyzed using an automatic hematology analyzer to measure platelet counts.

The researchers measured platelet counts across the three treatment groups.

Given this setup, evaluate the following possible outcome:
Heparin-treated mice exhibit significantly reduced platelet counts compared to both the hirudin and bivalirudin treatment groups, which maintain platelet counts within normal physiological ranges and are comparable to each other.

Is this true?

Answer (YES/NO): NO